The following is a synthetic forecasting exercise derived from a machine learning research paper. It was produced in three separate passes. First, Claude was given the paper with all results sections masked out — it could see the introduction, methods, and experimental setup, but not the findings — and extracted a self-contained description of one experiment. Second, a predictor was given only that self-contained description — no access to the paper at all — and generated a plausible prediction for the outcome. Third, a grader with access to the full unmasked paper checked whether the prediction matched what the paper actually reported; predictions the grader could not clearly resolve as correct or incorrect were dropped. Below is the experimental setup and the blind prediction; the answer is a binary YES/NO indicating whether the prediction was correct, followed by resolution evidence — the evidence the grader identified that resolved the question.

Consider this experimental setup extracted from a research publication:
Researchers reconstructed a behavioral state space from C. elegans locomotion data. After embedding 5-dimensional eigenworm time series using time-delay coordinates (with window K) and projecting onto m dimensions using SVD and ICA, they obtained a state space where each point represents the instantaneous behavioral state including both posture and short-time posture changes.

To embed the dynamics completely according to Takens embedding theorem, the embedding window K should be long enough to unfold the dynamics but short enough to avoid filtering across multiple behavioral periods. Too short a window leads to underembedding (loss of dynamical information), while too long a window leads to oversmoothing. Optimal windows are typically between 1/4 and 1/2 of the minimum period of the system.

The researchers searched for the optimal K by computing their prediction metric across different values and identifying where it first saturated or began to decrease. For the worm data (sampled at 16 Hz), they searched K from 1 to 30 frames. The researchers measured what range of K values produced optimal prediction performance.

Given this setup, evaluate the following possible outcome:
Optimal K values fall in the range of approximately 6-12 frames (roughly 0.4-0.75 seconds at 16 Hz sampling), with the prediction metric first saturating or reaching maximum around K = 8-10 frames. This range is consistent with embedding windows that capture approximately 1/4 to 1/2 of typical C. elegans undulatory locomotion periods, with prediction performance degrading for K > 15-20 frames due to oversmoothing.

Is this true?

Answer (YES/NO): NO